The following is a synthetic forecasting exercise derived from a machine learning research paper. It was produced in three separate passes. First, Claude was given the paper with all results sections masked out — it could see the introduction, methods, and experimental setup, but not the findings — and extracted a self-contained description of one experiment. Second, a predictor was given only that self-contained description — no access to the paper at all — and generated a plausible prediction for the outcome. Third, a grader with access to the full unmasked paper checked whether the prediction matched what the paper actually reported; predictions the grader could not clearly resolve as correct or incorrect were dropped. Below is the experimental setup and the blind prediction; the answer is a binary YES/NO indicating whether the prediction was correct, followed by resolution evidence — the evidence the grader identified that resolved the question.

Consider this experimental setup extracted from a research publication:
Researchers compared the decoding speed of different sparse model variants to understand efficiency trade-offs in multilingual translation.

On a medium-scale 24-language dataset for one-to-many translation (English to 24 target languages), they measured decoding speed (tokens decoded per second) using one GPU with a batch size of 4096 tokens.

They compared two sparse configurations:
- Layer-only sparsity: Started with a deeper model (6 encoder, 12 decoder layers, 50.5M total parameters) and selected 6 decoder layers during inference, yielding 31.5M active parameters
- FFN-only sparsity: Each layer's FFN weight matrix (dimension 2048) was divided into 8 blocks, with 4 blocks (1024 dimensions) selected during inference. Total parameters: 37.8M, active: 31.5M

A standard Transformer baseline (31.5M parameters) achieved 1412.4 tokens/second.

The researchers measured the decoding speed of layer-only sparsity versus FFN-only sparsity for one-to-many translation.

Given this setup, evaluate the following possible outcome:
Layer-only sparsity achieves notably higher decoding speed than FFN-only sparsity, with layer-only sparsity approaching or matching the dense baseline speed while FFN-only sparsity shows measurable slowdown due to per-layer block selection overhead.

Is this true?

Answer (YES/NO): NO